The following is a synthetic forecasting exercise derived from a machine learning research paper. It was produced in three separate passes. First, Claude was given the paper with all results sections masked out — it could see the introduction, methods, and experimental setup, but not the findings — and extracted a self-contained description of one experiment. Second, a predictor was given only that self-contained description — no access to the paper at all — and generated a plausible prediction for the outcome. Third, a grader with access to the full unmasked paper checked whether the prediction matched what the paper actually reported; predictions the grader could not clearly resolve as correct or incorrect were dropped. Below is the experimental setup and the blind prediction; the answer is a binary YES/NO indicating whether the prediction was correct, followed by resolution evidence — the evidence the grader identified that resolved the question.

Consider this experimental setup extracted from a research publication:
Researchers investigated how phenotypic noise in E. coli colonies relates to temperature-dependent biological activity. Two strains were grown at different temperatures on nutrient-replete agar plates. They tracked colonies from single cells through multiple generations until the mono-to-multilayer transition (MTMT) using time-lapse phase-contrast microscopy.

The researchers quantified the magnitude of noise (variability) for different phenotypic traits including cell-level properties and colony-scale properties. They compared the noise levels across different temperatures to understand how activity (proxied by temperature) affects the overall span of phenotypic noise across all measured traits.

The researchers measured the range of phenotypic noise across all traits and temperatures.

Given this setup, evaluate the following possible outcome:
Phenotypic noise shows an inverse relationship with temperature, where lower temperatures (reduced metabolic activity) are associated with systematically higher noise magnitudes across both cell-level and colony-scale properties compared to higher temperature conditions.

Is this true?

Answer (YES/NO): NO